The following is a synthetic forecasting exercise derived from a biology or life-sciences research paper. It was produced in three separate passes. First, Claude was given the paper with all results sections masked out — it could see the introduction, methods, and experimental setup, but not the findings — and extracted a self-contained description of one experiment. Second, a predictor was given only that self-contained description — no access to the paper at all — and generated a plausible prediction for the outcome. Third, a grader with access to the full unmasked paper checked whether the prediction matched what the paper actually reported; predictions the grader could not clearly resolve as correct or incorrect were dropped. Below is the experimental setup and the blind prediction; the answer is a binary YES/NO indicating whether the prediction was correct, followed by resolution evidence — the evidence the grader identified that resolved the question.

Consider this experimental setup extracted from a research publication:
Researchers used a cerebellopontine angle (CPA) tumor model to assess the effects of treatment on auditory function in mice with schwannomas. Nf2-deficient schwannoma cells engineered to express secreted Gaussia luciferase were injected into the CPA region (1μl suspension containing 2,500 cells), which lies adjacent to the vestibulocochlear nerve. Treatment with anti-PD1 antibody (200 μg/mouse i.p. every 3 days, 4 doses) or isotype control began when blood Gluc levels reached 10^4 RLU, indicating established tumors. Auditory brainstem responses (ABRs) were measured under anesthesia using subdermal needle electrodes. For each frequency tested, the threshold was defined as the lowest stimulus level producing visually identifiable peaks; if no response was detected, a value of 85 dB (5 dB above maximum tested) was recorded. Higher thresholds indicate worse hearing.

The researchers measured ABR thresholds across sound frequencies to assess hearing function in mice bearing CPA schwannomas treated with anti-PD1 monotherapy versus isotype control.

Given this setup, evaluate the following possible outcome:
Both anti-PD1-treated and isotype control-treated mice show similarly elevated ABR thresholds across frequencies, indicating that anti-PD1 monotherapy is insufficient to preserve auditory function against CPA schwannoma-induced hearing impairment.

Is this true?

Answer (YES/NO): NO